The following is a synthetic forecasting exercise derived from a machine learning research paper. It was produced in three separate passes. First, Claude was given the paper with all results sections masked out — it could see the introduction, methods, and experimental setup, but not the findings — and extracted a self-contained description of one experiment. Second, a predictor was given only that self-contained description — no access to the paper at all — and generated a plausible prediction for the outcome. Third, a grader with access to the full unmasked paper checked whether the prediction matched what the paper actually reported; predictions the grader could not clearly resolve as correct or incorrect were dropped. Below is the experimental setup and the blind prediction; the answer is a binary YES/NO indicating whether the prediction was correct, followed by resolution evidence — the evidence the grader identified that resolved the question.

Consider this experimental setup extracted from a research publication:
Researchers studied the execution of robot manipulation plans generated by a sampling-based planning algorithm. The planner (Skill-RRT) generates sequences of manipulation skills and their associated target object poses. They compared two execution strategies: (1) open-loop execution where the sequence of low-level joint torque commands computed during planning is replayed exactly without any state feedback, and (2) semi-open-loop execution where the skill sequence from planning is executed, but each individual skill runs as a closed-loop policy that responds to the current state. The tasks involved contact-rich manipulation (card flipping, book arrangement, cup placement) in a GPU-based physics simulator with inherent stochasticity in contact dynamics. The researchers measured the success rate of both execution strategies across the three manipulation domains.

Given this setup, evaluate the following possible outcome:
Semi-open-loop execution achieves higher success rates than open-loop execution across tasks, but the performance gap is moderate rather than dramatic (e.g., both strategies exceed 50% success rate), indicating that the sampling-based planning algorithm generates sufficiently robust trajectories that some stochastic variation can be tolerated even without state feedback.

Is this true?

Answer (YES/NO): NO